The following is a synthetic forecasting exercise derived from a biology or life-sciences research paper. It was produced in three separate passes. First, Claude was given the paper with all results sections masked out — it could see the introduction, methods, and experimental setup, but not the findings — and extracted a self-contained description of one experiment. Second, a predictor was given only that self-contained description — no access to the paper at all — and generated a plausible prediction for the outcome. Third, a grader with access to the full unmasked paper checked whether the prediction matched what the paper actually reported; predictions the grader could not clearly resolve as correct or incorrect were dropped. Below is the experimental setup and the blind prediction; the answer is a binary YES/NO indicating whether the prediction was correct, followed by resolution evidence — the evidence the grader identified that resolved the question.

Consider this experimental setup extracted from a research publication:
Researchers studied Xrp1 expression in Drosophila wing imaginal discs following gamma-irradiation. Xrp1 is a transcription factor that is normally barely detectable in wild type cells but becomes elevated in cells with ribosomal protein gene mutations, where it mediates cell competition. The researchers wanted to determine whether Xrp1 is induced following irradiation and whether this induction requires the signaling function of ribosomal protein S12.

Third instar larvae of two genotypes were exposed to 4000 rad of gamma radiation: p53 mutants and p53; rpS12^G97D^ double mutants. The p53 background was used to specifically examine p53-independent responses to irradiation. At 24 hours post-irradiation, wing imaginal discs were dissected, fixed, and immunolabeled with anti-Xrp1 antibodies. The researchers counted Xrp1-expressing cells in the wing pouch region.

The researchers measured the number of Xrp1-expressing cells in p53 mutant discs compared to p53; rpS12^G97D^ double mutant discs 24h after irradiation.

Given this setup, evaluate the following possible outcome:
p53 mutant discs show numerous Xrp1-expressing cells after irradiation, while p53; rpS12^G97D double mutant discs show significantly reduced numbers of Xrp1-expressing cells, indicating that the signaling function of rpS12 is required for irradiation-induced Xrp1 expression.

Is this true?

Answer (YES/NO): YES